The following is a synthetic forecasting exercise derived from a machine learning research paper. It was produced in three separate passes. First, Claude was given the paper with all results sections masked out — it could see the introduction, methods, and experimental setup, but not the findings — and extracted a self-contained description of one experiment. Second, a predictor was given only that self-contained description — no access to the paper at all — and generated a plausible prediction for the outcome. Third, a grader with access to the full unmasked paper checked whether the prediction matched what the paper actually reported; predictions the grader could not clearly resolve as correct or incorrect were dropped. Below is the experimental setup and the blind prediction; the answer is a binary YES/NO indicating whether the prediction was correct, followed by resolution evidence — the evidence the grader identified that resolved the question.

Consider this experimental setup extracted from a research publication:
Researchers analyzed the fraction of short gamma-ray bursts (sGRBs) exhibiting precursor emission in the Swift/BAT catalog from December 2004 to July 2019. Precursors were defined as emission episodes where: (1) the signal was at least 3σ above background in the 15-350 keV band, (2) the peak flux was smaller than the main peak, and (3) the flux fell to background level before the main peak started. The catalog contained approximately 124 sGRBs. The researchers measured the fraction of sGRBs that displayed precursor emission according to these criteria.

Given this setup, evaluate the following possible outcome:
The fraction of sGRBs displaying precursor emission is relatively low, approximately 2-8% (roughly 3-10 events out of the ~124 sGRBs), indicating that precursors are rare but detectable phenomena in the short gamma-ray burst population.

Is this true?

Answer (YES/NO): NO